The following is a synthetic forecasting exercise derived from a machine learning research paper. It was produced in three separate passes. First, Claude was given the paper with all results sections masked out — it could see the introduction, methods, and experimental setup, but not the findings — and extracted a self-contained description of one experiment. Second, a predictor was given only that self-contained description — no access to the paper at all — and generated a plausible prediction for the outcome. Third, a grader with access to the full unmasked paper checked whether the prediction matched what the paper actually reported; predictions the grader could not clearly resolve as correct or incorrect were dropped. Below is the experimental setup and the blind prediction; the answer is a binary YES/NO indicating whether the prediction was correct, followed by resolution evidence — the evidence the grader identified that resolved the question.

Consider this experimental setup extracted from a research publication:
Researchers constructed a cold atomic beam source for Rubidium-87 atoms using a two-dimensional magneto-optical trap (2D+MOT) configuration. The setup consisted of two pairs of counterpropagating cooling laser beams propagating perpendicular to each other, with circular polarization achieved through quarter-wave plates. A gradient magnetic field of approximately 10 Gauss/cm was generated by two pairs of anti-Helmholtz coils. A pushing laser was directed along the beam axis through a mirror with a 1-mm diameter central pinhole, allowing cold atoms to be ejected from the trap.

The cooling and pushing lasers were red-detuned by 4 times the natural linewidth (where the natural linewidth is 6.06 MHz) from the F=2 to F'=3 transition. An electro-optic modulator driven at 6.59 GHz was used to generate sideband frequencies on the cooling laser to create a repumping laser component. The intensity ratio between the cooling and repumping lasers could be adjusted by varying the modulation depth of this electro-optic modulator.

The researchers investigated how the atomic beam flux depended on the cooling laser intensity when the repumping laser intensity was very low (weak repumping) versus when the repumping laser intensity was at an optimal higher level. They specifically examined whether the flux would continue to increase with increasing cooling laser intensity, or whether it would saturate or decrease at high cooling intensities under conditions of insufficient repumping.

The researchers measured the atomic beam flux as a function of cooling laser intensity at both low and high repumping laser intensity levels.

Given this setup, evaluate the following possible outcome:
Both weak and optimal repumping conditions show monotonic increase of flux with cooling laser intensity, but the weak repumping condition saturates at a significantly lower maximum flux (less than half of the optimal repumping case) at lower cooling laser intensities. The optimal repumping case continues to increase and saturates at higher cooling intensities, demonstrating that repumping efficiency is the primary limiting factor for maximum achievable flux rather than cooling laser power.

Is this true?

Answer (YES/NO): NO